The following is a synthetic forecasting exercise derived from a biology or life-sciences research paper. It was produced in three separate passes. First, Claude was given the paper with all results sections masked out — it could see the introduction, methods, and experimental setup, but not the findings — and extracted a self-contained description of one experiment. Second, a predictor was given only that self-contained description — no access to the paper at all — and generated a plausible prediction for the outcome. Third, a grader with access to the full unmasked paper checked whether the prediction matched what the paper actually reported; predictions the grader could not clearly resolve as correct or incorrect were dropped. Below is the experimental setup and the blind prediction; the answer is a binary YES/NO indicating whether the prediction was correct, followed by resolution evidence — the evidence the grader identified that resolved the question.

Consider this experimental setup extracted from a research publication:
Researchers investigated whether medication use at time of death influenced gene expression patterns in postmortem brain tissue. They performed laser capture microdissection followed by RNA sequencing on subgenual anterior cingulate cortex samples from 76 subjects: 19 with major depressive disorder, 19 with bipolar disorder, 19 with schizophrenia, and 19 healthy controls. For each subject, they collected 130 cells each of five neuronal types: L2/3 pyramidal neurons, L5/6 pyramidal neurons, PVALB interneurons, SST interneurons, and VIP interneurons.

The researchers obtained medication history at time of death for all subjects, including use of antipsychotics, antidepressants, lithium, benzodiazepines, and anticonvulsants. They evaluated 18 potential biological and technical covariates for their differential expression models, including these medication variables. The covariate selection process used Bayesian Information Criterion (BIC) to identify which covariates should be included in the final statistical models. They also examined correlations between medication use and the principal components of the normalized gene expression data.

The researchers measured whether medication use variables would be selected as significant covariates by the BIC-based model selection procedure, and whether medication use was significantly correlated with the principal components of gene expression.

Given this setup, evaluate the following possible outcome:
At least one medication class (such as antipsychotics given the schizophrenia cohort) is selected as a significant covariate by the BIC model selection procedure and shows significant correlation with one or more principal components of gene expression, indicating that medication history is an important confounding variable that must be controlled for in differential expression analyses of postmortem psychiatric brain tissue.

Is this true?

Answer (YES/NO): NO